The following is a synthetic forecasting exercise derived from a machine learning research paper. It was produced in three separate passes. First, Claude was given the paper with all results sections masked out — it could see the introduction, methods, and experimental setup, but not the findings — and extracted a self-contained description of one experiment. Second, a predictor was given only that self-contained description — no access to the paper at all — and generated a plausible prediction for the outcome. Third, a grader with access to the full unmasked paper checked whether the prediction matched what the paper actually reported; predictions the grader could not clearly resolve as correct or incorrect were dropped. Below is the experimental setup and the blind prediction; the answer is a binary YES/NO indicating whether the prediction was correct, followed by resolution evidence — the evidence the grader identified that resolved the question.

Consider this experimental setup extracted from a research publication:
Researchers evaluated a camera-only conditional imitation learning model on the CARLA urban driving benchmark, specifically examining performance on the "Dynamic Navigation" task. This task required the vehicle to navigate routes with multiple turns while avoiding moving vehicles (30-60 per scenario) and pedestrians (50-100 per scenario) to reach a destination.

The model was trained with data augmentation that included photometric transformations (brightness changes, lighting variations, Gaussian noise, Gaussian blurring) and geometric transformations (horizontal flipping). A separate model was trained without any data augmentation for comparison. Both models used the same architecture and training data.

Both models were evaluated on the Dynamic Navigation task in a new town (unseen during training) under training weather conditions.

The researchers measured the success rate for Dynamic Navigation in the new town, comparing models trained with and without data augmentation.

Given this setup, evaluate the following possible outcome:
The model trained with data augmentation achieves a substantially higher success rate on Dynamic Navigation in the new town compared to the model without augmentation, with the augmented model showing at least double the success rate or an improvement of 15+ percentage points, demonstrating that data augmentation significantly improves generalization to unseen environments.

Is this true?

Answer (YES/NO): NO